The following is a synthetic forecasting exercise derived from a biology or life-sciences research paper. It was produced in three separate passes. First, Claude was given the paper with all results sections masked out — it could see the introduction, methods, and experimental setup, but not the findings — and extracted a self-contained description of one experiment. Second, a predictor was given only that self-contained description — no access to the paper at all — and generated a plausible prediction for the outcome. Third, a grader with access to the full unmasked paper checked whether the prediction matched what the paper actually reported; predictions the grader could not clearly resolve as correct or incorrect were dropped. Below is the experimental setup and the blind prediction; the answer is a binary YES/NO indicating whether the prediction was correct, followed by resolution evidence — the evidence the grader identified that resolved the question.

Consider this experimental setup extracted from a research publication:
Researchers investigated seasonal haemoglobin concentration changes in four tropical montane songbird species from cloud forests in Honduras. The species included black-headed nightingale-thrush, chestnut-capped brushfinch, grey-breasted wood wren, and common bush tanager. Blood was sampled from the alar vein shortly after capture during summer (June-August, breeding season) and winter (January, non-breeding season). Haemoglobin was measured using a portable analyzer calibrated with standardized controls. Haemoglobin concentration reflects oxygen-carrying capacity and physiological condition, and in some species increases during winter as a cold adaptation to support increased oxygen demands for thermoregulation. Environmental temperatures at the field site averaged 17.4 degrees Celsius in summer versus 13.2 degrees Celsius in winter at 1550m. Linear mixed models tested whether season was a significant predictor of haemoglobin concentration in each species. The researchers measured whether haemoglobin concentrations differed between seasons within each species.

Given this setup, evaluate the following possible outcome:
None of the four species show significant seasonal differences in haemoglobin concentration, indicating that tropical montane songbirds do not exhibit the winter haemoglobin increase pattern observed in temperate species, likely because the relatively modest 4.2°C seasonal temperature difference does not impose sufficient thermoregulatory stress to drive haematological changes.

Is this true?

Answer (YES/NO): YES